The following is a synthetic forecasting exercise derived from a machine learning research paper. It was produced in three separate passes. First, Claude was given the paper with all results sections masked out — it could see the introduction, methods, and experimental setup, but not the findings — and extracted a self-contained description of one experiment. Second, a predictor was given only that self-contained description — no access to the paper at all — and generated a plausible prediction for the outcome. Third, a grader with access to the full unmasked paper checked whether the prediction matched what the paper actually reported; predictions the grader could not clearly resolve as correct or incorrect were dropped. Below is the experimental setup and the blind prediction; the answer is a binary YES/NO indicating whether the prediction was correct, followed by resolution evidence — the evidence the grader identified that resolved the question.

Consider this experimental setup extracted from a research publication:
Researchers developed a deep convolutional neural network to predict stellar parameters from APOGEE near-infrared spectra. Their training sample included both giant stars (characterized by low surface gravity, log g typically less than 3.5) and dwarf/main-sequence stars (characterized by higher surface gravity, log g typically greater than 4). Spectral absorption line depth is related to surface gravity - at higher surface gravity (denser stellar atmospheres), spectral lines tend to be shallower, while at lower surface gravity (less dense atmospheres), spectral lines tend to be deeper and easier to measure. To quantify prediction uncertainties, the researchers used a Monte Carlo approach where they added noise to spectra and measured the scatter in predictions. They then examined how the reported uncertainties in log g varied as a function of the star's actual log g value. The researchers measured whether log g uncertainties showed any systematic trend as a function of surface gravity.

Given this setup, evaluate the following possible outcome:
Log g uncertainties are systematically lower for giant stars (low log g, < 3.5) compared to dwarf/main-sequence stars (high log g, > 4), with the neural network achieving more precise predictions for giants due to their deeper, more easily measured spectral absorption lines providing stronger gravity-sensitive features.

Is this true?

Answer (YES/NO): YES